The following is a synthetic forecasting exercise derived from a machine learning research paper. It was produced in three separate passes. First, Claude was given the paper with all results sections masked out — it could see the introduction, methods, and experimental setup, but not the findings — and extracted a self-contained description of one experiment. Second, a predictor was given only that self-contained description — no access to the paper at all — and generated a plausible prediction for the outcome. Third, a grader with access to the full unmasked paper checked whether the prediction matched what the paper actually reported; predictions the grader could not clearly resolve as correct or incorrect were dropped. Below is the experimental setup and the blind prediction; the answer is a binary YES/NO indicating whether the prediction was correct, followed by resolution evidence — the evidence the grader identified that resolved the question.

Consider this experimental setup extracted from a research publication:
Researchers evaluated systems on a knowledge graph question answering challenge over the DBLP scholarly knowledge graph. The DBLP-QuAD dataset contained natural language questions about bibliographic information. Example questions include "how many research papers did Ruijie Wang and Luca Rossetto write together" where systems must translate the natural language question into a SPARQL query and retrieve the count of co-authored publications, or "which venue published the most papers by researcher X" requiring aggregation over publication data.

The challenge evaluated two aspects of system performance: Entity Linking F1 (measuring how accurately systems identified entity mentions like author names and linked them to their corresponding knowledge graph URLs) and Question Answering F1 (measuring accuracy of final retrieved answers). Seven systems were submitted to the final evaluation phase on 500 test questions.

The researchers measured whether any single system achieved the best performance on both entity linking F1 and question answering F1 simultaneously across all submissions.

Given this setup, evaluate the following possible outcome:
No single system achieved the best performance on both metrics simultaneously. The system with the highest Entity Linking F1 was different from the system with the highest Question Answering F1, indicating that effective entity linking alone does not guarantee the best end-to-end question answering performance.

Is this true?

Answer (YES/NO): YES